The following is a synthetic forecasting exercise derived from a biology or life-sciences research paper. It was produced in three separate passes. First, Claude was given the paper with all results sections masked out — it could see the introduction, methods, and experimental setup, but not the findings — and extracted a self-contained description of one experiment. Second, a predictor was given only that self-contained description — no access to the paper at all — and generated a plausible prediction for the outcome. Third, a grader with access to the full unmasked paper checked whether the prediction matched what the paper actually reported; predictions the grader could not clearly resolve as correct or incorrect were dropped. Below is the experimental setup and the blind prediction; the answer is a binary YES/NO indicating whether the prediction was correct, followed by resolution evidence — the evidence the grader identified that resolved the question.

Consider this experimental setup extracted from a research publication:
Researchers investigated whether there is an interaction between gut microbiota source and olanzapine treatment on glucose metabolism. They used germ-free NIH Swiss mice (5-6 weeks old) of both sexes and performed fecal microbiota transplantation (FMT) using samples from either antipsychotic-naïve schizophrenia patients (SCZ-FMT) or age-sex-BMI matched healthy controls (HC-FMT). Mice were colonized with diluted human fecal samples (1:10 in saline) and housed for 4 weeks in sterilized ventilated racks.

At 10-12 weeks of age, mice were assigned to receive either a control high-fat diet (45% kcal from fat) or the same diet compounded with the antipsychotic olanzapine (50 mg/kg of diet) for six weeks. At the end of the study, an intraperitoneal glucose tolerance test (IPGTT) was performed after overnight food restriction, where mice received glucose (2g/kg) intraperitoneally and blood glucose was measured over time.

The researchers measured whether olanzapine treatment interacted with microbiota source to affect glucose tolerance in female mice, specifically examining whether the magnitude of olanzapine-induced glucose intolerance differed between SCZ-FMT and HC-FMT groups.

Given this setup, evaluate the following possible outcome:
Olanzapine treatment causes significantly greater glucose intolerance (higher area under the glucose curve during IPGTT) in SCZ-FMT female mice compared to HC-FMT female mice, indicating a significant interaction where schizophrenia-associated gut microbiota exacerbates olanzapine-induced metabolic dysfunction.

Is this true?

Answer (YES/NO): NO